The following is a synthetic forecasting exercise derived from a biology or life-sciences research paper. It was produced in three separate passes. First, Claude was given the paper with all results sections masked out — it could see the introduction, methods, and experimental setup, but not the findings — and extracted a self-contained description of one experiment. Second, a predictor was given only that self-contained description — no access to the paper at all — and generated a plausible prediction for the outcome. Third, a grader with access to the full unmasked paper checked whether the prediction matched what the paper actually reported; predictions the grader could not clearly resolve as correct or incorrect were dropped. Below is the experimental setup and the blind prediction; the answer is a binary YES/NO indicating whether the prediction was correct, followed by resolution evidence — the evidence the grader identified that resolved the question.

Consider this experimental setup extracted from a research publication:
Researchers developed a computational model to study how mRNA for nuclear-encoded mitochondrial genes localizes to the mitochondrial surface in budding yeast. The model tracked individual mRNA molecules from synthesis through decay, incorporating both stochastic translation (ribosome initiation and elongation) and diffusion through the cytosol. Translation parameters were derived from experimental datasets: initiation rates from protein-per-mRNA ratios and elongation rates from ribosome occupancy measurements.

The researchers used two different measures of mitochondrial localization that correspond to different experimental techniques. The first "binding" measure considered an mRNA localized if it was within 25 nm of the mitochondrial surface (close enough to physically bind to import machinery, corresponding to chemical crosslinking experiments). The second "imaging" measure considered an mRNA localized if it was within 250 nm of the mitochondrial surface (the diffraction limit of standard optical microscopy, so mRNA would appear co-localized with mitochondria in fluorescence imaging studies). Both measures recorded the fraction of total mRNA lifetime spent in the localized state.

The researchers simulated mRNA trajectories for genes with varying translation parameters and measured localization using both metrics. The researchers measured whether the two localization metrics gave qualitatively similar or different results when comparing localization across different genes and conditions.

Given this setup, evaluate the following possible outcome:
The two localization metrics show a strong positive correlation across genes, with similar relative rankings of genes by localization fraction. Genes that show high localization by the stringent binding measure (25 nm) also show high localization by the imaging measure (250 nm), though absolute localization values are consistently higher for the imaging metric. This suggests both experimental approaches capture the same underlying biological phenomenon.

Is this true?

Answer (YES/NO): YES